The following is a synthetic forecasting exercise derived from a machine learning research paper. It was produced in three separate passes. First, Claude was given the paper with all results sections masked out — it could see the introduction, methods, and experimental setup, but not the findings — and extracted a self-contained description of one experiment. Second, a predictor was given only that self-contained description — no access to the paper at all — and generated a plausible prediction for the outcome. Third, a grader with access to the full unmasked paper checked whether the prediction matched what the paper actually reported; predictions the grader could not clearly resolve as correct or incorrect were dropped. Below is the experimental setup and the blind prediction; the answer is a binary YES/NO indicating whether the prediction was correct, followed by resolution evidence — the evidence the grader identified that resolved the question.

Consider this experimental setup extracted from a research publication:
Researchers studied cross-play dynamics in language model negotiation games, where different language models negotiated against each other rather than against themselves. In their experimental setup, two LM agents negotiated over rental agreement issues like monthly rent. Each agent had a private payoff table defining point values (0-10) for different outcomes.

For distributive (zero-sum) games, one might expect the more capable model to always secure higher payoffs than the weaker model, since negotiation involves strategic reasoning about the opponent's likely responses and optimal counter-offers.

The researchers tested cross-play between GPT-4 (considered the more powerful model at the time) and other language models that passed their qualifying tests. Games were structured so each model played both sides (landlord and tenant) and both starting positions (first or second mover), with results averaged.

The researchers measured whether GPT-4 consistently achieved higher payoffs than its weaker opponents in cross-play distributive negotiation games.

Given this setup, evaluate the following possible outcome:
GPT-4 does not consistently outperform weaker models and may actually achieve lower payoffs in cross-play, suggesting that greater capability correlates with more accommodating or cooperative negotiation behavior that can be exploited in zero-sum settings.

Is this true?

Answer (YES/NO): YES